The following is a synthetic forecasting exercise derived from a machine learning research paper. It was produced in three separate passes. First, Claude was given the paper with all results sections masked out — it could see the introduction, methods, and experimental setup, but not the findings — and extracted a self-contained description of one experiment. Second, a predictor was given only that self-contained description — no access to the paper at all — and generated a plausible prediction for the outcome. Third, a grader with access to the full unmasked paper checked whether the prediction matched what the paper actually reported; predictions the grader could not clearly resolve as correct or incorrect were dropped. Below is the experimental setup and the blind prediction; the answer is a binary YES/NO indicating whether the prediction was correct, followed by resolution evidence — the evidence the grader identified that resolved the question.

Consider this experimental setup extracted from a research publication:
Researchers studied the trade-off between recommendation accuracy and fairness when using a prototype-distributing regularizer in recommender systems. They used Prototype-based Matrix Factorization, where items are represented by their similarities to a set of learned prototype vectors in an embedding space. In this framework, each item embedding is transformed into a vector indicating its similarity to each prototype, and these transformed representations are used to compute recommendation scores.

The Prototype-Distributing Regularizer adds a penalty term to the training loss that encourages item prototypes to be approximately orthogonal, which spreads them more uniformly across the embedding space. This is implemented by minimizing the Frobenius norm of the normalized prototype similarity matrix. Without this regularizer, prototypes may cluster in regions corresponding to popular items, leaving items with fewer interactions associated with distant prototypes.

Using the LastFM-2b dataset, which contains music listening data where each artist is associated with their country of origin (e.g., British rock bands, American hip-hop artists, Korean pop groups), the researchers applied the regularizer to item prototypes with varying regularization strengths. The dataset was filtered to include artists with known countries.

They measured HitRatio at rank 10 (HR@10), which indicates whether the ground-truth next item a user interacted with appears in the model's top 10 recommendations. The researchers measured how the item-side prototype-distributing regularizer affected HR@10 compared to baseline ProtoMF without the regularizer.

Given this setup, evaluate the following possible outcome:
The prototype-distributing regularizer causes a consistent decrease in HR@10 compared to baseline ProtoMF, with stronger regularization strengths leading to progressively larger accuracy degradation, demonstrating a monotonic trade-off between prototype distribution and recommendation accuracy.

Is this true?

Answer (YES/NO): NO